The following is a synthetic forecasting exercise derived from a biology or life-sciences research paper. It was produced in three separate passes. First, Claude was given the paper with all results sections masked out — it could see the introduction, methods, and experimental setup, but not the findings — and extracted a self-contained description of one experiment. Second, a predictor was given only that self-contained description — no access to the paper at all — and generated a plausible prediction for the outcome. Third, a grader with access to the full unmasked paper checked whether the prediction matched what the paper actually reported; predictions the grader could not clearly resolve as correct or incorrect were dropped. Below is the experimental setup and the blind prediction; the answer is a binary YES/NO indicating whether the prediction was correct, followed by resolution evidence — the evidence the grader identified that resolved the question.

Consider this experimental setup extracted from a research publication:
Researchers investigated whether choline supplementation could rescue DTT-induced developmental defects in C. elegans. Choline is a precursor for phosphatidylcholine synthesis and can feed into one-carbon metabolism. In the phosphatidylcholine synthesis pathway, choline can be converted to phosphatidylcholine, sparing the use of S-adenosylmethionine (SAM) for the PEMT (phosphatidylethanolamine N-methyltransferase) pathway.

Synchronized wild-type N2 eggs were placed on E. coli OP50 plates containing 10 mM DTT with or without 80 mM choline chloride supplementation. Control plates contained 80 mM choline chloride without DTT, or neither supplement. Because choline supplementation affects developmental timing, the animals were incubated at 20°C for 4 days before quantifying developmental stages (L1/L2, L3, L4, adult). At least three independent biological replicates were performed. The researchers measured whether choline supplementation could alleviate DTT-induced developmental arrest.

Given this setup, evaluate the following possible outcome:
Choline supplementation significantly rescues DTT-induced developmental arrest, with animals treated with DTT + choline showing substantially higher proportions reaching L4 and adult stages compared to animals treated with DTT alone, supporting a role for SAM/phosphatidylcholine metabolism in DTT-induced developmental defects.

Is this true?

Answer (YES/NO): YES